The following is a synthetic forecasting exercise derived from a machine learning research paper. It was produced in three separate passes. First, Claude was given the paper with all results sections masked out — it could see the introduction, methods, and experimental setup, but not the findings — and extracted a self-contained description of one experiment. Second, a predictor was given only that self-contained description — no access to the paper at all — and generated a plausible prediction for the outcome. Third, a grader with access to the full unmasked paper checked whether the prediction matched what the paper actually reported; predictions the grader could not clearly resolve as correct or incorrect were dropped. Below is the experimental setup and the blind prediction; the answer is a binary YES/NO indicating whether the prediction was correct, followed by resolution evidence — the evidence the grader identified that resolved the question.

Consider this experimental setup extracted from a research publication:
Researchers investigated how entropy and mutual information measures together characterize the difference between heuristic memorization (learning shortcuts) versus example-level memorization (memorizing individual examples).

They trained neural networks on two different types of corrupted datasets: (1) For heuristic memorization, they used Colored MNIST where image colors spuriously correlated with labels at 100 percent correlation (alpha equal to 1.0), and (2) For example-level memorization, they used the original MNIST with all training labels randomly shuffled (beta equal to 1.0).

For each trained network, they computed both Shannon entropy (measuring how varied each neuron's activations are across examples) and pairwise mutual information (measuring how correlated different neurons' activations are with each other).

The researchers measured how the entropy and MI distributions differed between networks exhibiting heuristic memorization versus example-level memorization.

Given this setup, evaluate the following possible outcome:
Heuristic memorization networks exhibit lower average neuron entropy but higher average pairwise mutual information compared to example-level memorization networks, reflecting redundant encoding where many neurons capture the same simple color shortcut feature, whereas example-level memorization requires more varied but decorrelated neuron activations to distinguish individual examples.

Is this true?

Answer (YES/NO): YES